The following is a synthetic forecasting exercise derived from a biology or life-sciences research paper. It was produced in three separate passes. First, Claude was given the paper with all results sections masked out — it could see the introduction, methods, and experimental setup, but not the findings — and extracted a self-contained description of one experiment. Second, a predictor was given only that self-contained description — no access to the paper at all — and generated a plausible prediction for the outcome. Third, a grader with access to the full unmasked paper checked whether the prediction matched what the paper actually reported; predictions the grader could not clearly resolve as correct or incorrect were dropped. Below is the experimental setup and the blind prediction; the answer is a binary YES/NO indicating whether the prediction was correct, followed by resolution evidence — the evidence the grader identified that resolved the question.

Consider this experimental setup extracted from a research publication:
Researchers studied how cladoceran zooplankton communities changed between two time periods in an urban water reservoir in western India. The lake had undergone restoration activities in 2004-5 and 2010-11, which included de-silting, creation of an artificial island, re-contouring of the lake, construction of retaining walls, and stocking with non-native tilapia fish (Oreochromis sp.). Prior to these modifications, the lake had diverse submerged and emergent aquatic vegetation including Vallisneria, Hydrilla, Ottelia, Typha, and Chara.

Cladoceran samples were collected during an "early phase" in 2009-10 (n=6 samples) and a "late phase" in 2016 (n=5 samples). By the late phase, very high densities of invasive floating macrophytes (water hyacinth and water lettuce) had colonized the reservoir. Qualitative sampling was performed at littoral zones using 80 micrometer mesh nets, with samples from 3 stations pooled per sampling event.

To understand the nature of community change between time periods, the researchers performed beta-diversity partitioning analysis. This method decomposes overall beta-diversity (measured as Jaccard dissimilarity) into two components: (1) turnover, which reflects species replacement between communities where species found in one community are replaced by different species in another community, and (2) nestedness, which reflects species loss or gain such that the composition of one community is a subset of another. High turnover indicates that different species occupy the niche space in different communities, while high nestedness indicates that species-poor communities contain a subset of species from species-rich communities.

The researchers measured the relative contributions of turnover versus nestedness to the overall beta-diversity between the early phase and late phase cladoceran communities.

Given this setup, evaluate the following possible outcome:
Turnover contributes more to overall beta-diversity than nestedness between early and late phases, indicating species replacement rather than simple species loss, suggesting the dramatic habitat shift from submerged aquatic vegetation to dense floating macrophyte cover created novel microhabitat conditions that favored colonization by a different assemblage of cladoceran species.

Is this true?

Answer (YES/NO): NO